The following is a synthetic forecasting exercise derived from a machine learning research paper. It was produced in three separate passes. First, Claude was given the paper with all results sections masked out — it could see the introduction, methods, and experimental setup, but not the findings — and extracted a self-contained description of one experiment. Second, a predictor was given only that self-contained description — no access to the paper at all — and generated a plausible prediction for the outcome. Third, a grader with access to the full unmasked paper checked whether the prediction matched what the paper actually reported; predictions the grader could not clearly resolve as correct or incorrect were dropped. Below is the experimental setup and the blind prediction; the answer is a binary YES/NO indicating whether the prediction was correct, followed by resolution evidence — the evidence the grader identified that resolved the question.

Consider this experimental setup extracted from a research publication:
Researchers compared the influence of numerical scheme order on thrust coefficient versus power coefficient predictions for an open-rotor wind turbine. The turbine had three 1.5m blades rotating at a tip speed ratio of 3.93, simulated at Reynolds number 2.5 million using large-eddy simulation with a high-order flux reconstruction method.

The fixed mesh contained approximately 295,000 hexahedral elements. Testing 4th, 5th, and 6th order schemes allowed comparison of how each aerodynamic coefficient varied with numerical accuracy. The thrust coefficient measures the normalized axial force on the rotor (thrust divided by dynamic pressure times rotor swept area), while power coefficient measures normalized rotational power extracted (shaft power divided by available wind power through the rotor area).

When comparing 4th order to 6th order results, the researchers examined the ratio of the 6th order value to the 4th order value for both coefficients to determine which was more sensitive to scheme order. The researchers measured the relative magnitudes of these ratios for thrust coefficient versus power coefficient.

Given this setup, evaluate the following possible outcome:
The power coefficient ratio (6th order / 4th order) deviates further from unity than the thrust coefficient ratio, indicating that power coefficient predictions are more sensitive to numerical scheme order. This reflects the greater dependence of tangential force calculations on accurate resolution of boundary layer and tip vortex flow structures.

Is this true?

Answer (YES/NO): YES